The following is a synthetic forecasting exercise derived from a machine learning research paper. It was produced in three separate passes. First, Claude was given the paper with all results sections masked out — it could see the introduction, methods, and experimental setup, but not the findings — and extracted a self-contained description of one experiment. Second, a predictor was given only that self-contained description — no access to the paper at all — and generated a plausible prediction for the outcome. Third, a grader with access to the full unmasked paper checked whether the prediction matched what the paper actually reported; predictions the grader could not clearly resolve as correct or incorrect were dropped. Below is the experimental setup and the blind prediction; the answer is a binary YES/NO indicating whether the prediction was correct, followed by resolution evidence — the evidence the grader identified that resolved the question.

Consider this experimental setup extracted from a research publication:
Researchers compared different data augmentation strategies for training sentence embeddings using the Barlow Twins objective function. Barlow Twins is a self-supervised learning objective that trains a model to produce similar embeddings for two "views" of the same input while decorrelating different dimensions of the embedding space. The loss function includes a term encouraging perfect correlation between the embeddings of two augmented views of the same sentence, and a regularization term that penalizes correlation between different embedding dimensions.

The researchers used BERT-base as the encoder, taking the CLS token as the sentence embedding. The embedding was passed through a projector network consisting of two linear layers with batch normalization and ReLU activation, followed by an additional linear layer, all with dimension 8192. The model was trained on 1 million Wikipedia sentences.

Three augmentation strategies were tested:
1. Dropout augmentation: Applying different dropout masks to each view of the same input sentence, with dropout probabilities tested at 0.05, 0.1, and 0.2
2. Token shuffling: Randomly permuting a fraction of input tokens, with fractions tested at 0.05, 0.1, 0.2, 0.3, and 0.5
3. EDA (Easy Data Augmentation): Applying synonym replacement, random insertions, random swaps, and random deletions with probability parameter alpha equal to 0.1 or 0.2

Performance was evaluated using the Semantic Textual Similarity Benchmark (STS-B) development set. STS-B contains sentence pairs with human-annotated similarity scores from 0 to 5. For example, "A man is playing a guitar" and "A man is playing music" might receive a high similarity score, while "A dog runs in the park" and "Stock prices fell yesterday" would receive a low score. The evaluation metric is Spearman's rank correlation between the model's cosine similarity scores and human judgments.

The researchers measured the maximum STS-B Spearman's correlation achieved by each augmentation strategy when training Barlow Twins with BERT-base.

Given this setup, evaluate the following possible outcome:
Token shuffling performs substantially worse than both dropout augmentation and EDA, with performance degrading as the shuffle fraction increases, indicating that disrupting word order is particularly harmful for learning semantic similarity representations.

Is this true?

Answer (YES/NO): NO